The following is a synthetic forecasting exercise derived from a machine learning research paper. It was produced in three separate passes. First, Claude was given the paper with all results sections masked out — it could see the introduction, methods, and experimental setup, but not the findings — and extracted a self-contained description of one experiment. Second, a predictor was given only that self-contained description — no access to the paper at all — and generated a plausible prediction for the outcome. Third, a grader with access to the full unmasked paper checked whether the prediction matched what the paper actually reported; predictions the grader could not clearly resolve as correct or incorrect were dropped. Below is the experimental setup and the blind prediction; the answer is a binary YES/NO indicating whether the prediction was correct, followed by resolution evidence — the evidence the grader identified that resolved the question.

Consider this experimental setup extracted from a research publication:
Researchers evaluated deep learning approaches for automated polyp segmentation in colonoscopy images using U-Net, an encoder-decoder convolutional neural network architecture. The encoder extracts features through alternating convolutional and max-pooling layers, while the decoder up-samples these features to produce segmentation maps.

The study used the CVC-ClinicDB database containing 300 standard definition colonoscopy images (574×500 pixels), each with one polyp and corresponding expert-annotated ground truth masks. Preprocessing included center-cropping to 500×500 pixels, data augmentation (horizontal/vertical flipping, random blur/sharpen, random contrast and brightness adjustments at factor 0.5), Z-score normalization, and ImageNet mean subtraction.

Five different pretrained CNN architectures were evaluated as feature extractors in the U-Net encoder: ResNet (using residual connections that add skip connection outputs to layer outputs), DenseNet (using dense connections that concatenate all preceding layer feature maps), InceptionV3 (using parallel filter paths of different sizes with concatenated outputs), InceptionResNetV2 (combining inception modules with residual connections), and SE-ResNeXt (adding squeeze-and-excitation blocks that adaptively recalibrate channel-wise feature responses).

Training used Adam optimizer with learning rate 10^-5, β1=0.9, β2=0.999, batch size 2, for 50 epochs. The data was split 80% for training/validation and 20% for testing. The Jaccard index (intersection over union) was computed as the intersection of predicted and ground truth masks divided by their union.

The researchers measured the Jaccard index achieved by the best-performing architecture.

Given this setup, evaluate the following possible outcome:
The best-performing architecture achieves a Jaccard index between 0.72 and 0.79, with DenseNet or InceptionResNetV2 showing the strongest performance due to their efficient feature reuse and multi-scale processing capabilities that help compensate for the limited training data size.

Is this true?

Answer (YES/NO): NO